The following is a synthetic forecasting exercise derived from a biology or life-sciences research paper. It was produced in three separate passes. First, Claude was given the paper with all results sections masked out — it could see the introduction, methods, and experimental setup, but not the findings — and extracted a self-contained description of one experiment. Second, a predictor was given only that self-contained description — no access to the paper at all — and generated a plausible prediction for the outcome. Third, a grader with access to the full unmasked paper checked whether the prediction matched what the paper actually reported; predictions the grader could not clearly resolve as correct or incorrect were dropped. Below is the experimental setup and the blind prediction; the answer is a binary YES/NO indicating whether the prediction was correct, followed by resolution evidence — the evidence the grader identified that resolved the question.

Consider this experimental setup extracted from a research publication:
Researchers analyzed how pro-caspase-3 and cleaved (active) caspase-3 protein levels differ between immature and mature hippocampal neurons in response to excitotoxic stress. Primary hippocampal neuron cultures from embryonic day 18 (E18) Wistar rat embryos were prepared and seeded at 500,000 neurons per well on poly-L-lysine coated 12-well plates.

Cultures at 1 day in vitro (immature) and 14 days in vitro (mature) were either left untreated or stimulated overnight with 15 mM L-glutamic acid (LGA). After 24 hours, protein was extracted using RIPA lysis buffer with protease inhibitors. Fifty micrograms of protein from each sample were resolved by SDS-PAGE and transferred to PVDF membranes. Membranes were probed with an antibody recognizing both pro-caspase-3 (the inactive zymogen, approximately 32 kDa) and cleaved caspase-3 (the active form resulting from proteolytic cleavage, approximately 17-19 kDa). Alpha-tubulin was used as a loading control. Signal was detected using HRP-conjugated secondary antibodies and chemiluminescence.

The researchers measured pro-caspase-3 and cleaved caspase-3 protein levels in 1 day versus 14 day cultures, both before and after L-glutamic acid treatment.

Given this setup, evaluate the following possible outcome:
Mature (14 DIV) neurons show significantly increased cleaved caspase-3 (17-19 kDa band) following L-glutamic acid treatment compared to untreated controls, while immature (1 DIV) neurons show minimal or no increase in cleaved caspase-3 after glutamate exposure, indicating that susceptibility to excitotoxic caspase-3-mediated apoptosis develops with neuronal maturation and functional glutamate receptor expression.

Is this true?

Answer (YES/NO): NO